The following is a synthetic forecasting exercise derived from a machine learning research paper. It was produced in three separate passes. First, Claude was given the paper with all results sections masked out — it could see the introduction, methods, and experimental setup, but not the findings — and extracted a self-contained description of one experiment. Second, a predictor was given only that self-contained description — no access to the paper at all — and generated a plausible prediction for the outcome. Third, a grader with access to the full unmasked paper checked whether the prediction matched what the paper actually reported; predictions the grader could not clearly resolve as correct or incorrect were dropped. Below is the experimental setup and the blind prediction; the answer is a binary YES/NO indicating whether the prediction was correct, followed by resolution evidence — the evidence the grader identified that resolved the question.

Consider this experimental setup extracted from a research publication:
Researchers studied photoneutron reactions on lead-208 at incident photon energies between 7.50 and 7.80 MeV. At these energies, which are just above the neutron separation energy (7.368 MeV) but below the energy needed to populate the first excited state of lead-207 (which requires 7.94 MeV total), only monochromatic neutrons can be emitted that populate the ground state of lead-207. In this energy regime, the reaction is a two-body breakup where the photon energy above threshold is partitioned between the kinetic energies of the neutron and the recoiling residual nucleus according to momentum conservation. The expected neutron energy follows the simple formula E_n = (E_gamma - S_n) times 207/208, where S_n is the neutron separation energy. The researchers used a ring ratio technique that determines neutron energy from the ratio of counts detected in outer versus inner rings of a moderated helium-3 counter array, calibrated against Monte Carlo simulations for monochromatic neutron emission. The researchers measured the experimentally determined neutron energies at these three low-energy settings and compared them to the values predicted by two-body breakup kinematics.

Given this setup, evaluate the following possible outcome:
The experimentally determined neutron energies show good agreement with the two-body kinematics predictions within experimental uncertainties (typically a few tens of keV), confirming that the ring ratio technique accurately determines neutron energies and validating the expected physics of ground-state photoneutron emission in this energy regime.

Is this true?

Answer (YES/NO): YES